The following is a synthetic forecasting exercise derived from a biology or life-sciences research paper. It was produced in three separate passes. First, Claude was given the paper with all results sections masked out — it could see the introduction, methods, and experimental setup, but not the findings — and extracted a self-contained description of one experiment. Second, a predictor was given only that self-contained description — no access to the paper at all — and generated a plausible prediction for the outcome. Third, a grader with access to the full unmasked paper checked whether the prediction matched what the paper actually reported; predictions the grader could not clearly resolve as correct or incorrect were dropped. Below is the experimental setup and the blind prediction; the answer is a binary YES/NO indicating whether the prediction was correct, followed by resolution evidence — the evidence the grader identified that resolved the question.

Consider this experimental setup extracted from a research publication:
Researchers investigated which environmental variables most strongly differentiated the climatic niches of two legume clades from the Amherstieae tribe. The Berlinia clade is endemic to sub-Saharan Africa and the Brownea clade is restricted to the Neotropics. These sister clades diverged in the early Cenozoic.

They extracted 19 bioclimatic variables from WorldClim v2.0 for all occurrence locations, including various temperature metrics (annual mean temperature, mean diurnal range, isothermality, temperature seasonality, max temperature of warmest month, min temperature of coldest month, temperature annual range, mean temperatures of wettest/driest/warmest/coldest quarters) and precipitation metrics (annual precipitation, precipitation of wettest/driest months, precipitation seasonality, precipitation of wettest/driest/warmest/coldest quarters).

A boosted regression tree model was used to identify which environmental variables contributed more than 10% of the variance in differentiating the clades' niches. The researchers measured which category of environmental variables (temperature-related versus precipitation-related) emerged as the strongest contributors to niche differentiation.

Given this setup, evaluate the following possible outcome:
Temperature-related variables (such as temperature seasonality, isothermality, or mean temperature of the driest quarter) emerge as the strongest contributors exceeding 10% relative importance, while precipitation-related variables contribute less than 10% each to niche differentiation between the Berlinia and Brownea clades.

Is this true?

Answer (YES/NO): NO